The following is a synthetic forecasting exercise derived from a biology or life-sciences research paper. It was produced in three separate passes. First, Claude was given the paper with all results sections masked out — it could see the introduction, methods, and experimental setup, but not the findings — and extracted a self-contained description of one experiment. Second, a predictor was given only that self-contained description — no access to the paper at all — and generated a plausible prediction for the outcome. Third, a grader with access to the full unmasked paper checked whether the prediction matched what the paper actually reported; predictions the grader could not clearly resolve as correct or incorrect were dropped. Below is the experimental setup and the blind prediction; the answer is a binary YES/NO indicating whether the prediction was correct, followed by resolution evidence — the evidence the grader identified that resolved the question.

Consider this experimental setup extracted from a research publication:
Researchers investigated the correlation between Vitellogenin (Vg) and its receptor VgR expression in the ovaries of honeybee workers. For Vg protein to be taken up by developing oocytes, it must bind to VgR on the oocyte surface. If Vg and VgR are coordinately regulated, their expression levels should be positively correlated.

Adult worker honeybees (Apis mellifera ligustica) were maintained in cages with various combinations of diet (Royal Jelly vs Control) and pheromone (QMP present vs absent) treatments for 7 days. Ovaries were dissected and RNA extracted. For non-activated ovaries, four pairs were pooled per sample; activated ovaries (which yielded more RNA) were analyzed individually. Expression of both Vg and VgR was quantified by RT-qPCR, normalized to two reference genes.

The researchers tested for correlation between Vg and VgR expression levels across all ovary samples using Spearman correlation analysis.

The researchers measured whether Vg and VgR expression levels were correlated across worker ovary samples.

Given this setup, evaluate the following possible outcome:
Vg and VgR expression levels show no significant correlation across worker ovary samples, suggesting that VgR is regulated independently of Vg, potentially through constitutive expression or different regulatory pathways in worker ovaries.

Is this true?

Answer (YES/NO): YES